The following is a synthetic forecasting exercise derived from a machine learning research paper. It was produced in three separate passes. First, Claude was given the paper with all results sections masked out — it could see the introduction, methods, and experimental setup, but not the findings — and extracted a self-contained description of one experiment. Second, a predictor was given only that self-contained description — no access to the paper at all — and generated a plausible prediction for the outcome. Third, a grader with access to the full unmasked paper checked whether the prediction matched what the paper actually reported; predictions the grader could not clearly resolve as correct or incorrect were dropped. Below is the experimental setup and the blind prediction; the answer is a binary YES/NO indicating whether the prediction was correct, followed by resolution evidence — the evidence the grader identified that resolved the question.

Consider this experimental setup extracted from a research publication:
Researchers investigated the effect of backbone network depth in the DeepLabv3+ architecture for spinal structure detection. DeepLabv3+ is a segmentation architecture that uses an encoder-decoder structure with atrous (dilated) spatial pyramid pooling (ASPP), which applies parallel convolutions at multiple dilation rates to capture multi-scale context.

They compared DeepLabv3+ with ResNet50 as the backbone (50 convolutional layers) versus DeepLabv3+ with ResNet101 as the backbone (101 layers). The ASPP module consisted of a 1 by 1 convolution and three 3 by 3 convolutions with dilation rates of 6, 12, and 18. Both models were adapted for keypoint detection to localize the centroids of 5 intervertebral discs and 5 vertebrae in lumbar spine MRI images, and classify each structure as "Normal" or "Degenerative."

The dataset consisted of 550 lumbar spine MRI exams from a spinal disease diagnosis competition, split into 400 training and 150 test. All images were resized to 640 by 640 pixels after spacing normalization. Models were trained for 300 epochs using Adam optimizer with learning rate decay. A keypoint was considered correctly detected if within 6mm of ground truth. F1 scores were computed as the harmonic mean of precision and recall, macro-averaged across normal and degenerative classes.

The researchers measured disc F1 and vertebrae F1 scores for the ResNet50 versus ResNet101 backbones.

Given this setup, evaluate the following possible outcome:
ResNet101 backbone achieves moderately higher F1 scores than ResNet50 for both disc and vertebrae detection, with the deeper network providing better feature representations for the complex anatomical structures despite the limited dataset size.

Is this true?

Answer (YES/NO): NO